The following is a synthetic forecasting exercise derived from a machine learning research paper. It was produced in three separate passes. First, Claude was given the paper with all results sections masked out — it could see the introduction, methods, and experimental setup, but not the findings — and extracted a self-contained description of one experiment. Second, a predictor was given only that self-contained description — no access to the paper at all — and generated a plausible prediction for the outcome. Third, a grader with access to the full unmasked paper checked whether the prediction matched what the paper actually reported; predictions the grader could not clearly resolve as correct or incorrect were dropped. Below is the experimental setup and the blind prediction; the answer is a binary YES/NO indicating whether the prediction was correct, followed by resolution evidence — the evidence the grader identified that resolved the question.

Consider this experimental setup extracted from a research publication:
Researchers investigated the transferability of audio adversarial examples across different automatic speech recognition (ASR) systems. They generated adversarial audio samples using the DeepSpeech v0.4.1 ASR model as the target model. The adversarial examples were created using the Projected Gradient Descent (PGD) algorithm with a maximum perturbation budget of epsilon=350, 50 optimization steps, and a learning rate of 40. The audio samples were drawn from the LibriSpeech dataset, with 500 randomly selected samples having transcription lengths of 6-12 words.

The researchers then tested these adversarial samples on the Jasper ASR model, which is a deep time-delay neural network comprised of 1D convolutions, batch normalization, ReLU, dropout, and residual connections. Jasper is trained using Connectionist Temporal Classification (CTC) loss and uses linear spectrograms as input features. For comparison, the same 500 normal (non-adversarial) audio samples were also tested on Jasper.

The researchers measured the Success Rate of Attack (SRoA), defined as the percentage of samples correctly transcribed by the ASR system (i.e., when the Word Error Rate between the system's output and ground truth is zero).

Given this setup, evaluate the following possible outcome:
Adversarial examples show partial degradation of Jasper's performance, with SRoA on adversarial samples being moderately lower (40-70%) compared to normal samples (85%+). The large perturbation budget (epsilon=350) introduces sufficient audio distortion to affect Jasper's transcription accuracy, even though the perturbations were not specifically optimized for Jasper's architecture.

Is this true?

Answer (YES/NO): NO